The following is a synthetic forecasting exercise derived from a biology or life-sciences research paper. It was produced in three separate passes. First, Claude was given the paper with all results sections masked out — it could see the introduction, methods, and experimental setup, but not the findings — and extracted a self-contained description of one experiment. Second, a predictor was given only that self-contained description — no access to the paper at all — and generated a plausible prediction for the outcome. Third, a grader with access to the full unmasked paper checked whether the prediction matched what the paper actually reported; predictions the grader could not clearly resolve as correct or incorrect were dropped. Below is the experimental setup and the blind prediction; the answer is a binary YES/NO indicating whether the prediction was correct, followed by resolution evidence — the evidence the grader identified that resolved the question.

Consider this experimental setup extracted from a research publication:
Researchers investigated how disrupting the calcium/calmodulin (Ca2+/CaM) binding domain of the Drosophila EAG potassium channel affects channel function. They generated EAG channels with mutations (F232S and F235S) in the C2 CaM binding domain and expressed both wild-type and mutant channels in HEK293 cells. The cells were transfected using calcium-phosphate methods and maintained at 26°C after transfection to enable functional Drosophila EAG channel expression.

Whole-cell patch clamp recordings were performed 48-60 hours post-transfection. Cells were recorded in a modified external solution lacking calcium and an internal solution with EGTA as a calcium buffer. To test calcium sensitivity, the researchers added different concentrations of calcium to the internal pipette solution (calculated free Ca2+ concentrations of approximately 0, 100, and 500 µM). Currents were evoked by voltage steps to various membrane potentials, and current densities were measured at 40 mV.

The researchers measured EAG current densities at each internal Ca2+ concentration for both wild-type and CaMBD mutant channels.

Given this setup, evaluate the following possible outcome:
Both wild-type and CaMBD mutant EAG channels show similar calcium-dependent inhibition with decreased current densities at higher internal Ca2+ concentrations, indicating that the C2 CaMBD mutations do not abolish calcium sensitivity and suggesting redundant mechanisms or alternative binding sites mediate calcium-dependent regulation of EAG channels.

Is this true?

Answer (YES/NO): NO